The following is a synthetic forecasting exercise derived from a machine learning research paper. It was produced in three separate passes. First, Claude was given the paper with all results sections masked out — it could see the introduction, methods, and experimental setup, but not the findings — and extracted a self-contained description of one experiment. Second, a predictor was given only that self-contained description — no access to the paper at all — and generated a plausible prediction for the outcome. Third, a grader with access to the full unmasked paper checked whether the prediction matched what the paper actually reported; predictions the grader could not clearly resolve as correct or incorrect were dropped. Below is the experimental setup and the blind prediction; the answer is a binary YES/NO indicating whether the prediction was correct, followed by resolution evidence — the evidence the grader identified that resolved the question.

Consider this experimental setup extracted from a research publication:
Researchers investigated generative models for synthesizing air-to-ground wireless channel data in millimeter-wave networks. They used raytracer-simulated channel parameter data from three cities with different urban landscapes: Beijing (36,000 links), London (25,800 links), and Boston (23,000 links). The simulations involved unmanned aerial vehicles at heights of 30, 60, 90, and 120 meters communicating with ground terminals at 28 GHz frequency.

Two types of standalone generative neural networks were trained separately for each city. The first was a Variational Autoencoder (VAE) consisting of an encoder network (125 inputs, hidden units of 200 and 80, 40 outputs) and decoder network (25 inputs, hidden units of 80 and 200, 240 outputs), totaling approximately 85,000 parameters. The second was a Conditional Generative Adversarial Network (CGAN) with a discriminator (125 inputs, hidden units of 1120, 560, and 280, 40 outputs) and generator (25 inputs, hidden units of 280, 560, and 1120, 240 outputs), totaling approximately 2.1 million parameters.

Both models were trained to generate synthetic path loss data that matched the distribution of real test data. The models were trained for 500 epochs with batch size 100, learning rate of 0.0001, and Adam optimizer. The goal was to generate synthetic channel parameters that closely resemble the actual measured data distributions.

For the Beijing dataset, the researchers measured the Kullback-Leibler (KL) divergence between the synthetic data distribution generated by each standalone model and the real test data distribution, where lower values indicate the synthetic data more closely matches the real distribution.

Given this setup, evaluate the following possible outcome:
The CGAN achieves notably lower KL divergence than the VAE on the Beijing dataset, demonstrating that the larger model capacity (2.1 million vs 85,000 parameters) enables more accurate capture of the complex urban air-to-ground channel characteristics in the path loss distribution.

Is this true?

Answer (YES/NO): NO